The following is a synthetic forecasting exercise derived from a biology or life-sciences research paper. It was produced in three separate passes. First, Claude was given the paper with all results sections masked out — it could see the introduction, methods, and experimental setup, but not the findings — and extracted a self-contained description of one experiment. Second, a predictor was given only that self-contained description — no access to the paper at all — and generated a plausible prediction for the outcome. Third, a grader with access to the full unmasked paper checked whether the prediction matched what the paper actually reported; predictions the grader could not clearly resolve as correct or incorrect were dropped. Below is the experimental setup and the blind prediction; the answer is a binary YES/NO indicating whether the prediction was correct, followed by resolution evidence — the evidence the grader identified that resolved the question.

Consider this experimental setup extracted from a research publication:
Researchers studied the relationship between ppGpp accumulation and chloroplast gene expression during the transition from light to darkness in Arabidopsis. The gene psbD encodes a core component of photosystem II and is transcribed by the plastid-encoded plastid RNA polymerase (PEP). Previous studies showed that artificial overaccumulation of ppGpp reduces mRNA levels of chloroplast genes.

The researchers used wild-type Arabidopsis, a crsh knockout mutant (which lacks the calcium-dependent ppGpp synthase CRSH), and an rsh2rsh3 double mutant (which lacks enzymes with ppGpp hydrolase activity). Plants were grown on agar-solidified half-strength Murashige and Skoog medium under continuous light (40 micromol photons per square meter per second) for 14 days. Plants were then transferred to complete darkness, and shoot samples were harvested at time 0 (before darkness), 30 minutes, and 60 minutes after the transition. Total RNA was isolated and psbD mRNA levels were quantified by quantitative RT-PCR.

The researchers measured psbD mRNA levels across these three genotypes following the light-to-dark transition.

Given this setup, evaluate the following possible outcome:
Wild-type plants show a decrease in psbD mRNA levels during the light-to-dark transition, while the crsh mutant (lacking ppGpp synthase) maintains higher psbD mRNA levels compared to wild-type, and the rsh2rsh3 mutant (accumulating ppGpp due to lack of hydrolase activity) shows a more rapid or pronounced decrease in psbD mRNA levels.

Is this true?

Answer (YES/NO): NO